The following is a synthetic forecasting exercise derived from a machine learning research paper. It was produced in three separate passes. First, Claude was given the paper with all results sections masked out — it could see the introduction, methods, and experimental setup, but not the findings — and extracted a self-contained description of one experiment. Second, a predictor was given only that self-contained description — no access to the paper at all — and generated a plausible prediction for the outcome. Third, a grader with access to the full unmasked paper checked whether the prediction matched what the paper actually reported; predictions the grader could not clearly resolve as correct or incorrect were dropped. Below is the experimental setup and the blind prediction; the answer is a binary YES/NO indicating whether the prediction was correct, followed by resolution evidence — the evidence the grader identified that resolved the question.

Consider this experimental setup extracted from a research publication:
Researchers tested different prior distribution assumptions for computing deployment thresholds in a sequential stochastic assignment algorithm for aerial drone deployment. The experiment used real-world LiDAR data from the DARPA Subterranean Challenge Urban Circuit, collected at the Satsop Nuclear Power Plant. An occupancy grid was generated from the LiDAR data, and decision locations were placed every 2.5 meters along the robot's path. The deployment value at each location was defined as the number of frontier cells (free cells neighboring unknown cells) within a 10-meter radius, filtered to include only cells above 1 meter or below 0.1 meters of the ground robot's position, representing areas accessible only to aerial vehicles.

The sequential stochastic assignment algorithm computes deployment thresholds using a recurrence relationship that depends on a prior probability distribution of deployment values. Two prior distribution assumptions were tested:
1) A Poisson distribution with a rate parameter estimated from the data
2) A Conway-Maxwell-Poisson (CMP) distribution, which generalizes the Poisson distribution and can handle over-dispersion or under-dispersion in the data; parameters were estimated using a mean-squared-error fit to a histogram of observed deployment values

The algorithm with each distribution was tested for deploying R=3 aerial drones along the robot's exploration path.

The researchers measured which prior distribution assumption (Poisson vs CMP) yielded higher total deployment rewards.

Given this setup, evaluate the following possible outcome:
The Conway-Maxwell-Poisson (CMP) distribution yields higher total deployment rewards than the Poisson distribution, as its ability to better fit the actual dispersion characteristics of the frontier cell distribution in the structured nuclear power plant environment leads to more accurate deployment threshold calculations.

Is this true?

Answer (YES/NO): YES